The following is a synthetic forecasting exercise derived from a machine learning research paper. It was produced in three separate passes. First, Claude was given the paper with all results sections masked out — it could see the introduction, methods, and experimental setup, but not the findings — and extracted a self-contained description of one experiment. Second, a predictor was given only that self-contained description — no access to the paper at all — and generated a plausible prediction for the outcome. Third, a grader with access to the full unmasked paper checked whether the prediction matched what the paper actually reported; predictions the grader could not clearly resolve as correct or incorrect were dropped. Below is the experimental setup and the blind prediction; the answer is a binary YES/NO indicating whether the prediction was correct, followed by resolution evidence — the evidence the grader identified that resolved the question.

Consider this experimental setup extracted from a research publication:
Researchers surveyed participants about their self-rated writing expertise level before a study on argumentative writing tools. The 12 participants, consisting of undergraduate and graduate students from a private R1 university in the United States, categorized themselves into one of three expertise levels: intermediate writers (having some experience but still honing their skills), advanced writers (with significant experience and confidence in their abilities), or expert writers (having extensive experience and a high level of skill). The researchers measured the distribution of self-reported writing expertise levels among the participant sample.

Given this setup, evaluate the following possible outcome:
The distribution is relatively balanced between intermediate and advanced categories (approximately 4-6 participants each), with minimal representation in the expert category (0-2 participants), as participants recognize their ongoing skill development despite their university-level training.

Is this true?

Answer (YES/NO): NO